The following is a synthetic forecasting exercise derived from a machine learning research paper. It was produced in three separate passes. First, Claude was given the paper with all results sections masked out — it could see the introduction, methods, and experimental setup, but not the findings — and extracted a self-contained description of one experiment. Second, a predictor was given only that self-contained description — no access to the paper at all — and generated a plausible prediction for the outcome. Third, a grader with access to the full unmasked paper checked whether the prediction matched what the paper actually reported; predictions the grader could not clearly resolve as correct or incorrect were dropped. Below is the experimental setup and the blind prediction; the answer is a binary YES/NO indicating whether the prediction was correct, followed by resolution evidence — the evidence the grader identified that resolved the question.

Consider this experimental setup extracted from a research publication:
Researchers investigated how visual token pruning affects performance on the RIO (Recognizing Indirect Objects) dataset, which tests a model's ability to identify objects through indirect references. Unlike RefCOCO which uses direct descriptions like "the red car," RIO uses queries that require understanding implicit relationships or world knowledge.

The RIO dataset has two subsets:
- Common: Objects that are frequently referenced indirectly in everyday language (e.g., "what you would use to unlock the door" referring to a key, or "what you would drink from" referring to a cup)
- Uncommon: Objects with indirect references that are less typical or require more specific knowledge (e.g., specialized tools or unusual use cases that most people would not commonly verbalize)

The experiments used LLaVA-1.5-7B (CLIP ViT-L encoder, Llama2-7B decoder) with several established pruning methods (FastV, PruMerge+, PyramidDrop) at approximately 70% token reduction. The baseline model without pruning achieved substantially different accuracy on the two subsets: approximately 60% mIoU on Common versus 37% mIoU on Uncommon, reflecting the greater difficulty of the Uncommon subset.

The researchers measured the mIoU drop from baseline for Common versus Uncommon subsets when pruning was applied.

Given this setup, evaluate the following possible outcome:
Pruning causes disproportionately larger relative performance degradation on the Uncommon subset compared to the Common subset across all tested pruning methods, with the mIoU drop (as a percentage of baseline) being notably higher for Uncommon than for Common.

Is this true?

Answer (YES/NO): YES